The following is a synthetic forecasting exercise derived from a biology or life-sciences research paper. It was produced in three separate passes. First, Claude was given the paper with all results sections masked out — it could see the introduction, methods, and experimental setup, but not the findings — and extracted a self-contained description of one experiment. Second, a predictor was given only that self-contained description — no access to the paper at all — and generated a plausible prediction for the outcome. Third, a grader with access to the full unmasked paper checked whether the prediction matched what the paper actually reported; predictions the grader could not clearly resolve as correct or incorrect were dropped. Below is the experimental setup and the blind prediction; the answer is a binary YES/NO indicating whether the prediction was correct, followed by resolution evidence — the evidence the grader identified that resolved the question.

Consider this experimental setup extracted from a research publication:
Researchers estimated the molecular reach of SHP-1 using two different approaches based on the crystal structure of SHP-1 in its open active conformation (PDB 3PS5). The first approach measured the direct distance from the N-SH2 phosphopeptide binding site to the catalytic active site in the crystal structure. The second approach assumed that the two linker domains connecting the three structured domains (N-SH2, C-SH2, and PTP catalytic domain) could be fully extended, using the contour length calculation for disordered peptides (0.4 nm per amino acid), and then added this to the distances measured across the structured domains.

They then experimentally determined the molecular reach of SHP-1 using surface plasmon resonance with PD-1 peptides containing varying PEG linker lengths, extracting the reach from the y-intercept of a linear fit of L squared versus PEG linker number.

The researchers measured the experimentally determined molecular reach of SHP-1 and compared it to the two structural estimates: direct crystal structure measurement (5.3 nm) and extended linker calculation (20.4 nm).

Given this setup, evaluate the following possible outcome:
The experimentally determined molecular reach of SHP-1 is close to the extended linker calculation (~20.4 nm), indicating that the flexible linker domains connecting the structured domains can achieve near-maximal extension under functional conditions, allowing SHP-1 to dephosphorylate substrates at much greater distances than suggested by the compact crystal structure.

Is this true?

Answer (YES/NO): NO